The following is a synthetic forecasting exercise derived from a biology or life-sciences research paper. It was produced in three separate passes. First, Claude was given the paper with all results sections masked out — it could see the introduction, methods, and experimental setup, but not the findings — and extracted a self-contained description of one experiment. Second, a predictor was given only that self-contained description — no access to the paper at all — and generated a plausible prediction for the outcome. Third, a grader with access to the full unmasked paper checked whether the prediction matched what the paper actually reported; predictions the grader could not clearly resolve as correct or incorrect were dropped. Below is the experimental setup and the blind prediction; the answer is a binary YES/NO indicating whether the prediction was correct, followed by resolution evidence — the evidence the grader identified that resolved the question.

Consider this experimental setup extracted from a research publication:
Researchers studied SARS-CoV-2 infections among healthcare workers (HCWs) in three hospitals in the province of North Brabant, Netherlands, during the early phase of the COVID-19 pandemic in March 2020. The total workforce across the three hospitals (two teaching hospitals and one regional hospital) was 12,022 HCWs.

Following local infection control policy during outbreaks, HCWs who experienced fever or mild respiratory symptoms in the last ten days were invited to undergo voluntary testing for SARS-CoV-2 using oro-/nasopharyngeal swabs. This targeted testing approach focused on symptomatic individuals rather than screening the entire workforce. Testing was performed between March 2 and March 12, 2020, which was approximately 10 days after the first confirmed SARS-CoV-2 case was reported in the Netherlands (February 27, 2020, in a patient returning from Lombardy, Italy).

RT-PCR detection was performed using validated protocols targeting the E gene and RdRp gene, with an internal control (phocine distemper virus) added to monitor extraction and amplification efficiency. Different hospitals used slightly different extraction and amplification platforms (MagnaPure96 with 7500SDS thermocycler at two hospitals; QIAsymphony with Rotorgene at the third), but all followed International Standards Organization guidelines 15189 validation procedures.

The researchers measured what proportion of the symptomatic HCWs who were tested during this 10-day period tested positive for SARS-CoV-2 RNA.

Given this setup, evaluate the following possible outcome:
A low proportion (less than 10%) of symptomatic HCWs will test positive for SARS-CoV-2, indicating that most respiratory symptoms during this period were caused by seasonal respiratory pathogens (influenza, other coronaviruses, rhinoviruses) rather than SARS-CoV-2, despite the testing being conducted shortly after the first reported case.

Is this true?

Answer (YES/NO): YES